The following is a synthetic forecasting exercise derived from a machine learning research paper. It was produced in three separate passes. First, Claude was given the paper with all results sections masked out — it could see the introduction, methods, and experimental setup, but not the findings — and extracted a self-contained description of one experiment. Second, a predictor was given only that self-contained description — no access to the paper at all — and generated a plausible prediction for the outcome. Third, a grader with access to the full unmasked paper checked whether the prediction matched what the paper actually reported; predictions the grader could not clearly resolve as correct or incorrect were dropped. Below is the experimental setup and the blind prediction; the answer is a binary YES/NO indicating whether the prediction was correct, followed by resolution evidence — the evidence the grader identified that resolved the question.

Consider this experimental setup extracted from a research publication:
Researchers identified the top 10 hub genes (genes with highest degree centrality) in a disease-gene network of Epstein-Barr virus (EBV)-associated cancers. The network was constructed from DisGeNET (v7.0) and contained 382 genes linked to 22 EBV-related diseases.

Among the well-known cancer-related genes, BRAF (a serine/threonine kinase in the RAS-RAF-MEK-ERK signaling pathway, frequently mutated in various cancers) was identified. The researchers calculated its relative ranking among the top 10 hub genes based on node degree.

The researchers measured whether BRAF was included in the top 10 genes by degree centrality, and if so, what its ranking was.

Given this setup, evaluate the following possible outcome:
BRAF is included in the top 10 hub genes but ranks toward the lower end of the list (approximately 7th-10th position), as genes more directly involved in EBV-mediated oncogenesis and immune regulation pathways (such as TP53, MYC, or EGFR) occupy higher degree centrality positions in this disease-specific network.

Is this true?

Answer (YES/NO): NO